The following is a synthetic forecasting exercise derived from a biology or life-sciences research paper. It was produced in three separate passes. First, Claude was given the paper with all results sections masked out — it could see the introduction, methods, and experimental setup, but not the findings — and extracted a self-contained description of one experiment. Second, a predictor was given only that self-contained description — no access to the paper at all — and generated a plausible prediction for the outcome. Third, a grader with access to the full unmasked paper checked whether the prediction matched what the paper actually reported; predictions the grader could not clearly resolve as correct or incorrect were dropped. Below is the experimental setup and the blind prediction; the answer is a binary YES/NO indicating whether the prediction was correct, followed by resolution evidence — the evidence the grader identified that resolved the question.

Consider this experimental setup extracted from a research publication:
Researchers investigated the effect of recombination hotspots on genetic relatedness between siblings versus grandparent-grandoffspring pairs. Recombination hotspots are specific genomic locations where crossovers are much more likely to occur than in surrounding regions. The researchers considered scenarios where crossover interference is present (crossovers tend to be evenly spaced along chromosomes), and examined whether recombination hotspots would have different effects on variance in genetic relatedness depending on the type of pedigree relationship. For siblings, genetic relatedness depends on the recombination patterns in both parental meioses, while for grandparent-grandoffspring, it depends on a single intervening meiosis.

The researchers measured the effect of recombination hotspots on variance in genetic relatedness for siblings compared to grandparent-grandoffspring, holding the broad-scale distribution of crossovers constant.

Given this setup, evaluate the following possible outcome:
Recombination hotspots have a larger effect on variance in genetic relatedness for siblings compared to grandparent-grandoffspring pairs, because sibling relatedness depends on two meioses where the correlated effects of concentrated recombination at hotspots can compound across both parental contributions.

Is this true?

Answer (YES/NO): YES